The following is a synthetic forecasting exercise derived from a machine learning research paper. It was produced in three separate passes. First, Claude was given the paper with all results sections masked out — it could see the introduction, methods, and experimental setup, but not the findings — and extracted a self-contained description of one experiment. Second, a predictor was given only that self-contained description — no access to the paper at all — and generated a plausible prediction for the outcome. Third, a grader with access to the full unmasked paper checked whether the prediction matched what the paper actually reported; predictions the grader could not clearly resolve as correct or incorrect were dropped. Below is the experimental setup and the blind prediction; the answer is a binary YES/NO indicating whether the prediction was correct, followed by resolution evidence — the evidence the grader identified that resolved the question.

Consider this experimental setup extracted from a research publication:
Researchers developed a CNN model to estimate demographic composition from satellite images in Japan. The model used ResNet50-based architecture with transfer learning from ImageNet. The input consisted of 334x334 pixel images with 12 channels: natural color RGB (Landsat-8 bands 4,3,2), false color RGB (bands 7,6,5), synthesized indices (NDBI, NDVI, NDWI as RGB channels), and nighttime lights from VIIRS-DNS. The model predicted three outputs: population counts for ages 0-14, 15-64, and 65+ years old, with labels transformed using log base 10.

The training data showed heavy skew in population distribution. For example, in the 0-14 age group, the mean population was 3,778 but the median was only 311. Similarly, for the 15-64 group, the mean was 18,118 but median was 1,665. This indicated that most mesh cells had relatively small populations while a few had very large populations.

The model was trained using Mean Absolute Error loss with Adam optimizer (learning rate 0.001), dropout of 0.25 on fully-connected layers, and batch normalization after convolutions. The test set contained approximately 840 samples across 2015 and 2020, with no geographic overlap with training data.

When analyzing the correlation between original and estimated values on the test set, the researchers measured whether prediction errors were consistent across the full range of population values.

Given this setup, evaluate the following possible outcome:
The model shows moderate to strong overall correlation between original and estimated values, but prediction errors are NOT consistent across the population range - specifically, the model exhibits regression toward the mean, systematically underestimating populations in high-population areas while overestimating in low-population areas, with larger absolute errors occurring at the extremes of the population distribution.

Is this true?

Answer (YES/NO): NO